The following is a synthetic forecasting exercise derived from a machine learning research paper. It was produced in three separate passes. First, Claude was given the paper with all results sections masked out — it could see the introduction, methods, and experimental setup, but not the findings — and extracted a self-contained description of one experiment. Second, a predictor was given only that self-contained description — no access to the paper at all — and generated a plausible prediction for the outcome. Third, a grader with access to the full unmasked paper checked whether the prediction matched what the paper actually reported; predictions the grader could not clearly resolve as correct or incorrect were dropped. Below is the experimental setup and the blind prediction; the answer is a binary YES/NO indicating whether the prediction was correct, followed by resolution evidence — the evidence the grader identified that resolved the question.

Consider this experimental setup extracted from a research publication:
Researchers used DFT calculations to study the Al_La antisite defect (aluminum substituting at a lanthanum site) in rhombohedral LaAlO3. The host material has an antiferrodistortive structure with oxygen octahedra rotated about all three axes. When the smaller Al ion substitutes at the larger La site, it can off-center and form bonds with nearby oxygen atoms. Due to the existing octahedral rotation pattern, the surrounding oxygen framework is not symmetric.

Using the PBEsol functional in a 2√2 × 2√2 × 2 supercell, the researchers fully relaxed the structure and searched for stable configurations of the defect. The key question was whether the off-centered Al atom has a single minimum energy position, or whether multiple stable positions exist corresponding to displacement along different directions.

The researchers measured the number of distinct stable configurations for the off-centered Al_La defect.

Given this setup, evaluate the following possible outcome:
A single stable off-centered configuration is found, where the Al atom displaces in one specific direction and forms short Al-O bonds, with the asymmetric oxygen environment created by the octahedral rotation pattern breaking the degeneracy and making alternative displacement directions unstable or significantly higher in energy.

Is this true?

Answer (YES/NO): NO